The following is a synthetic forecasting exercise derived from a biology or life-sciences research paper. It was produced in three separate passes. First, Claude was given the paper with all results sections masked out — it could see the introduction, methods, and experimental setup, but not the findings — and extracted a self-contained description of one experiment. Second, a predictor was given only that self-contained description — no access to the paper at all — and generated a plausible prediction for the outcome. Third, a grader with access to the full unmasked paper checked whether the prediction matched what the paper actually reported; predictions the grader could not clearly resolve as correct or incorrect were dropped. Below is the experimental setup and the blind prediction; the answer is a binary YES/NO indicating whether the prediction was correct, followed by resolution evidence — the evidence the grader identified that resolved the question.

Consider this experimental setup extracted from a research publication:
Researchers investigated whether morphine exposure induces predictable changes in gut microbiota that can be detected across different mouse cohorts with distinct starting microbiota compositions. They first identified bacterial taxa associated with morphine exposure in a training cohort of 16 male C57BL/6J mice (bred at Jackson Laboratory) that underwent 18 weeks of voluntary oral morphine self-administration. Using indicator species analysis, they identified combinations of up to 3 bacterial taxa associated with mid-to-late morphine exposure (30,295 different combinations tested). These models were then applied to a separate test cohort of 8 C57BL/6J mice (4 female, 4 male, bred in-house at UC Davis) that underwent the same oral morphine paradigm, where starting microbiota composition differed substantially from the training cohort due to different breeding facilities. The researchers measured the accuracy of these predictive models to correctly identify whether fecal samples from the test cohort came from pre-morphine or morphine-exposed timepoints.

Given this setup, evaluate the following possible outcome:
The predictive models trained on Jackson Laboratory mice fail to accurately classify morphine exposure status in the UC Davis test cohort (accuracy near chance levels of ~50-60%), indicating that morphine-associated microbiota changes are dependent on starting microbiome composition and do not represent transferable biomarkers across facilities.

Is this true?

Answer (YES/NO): NO